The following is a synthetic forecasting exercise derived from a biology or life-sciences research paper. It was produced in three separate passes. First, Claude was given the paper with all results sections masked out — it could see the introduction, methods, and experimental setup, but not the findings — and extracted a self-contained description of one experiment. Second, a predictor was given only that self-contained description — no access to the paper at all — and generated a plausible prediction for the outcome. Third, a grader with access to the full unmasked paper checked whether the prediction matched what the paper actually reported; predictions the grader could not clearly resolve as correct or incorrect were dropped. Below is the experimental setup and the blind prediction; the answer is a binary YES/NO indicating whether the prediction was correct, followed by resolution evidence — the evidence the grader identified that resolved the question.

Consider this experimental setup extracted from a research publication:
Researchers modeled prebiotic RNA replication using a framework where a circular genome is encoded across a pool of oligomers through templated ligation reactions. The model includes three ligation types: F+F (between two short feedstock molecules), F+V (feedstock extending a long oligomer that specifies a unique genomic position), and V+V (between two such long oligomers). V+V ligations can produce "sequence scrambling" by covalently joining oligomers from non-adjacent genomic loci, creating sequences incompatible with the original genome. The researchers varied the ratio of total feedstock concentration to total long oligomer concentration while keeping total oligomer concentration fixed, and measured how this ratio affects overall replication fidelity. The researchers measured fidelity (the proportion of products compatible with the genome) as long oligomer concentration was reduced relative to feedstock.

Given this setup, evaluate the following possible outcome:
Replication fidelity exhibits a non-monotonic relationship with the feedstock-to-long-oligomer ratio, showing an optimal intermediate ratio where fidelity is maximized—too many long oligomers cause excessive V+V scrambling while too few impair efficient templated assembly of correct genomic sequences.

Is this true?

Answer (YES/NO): NO